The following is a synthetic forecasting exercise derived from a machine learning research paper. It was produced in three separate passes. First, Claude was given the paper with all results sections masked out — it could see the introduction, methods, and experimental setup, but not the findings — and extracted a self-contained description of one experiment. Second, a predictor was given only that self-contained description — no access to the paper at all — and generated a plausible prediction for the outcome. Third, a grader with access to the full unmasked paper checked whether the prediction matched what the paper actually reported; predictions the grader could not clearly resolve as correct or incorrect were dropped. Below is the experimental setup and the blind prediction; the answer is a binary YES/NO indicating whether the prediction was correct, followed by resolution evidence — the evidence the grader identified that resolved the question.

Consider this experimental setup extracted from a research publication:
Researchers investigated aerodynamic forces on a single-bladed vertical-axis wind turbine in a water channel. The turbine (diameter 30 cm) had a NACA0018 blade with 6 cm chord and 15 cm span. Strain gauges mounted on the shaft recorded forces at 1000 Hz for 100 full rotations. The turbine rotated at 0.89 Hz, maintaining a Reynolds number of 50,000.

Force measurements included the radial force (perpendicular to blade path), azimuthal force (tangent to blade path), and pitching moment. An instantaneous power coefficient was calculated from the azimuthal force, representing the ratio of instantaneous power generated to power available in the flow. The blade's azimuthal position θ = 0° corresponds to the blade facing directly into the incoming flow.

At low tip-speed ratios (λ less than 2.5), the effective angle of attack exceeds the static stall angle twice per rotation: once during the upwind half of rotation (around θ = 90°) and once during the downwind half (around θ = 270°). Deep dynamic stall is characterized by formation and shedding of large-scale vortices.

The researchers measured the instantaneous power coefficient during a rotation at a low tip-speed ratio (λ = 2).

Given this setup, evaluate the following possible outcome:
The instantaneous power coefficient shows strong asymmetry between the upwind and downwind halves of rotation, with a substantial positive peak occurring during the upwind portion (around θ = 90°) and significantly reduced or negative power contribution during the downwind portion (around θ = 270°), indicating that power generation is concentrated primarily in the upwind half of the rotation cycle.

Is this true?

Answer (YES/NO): YES